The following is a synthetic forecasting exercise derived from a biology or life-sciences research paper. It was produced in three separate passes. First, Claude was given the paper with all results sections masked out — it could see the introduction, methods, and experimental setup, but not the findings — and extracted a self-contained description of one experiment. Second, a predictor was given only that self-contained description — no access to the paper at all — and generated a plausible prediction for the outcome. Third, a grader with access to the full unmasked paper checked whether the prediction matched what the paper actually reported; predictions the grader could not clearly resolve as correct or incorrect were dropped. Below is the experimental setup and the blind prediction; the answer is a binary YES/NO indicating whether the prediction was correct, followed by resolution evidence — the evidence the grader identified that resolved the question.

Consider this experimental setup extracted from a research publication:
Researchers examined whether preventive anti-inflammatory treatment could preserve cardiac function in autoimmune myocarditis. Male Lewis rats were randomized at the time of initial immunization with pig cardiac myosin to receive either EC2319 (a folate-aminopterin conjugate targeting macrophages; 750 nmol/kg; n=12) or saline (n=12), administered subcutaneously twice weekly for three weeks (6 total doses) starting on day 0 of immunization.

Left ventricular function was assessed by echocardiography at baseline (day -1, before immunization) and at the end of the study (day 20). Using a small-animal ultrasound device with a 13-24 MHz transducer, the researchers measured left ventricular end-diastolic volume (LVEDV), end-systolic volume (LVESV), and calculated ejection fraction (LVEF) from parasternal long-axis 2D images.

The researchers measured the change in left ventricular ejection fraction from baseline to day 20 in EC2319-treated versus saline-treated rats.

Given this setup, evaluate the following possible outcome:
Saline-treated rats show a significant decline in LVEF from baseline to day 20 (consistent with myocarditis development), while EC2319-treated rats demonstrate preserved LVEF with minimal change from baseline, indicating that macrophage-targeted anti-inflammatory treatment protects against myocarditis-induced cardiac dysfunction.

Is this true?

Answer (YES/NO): YES